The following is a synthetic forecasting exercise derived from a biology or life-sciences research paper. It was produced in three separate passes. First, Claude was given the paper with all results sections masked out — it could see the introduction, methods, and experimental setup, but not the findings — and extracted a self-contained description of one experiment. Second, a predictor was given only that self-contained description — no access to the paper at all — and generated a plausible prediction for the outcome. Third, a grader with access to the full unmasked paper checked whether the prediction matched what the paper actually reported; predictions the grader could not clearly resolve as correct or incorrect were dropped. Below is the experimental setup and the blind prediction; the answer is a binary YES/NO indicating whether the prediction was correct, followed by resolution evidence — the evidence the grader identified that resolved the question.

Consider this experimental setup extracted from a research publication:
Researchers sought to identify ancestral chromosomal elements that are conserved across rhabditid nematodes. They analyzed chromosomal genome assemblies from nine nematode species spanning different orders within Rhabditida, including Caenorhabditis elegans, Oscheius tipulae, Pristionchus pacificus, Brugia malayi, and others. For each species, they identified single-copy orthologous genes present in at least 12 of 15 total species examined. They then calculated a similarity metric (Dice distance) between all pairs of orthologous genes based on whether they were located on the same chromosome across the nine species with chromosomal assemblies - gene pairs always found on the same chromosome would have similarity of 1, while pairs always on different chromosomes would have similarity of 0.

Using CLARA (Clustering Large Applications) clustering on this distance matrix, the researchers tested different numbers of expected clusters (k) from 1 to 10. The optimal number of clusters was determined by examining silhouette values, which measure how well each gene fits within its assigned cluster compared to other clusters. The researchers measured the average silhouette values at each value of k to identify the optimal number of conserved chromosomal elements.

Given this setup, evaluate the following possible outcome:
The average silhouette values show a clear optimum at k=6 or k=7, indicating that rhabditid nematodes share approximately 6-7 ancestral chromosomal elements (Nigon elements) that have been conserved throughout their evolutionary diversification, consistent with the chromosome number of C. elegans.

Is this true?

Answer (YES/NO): YES